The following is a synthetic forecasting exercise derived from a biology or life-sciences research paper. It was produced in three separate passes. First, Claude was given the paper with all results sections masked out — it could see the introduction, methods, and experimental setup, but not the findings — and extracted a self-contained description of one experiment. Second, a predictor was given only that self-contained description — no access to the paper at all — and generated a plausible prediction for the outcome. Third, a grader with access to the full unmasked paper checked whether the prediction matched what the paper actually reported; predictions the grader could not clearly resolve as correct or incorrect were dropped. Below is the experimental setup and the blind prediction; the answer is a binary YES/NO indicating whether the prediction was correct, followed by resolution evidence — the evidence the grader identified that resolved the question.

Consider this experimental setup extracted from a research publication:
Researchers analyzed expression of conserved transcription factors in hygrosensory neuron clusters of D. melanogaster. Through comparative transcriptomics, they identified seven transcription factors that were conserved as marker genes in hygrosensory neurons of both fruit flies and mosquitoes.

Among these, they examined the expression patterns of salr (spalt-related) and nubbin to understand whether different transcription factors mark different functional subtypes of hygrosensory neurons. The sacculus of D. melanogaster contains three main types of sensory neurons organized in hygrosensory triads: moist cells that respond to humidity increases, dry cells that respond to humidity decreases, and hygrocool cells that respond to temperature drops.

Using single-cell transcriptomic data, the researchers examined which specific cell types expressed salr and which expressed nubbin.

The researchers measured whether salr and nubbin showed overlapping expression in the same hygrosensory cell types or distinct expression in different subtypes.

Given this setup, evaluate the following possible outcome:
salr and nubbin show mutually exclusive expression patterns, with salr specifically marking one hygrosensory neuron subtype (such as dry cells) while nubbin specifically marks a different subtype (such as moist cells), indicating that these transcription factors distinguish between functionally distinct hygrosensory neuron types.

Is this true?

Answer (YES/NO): YES